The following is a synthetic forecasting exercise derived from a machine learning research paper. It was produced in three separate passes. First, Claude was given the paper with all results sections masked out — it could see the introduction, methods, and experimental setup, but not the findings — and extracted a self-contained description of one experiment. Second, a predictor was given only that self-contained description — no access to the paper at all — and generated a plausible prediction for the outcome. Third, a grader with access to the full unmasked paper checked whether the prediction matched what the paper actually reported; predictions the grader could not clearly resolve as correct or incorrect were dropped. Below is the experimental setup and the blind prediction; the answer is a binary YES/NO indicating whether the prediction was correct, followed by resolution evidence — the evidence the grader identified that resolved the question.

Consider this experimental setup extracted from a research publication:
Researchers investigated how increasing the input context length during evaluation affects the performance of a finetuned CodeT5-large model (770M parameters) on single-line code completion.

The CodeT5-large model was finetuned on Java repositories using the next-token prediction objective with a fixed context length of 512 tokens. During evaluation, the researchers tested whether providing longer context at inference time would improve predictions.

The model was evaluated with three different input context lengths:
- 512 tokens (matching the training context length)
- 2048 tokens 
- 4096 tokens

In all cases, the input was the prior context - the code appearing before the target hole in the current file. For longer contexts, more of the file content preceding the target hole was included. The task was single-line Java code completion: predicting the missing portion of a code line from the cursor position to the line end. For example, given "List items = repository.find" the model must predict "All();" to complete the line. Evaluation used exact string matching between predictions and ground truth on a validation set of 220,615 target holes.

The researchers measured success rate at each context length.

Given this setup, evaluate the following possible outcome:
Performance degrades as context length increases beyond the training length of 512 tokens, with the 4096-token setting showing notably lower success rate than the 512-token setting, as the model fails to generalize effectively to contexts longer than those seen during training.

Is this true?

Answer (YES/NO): NO